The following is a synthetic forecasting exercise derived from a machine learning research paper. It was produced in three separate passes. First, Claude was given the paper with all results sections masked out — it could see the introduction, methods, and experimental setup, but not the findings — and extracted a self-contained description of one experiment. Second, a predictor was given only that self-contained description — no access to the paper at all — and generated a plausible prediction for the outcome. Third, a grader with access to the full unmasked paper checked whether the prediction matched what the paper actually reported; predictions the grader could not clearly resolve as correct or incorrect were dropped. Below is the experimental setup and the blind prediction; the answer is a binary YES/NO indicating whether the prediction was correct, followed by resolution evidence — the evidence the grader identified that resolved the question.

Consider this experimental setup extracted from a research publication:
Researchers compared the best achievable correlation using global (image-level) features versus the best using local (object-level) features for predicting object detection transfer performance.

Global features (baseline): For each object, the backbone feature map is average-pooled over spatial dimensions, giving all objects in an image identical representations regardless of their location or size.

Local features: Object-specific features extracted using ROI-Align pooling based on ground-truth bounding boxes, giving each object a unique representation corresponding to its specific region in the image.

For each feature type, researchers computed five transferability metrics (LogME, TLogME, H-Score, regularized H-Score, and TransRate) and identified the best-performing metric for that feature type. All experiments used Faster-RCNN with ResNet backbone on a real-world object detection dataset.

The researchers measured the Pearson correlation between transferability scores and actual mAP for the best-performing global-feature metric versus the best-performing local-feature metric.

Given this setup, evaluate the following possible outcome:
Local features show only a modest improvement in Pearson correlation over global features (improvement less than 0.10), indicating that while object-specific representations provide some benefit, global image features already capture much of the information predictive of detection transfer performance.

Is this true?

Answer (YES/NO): NO